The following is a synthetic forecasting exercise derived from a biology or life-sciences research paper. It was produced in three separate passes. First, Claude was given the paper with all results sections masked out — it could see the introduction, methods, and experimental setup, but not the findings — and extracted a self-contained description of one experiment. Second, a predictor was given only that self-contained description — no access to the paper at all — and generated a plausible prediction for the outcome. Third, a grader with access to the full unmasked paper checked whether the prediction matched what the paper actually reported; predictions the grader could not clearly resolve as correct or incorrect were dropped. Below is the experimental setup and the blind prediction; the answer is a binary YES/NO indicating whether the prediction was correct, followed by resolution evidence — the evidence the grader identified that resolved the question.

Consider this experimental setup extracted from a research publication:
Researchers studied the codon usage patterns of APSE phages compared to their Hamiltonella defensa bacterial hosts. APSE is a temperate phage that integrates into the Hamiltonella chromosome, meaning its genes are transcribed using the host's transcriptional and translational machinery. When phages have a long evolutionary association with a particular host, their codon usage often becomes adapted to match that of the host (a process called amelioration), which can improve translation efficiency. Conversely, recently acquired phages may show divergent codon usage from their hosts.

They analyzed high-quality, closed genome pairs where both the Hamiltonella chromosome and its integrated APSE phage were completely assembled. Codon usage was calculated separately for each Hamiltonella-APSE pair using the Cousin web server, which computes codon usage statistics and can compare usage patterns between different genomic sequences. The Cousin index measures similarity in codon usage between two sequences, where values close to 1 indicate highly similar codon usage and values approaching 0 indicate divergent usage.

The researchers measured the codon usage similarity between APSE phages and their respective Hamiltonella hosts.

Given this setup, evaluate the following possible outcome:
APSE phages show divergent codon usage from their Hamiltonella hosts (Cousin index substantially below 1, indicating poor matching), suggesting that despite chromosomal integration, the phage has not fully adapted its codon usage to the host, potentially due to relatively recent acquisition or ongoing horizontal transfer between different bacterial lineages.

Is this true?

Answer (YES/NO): NO